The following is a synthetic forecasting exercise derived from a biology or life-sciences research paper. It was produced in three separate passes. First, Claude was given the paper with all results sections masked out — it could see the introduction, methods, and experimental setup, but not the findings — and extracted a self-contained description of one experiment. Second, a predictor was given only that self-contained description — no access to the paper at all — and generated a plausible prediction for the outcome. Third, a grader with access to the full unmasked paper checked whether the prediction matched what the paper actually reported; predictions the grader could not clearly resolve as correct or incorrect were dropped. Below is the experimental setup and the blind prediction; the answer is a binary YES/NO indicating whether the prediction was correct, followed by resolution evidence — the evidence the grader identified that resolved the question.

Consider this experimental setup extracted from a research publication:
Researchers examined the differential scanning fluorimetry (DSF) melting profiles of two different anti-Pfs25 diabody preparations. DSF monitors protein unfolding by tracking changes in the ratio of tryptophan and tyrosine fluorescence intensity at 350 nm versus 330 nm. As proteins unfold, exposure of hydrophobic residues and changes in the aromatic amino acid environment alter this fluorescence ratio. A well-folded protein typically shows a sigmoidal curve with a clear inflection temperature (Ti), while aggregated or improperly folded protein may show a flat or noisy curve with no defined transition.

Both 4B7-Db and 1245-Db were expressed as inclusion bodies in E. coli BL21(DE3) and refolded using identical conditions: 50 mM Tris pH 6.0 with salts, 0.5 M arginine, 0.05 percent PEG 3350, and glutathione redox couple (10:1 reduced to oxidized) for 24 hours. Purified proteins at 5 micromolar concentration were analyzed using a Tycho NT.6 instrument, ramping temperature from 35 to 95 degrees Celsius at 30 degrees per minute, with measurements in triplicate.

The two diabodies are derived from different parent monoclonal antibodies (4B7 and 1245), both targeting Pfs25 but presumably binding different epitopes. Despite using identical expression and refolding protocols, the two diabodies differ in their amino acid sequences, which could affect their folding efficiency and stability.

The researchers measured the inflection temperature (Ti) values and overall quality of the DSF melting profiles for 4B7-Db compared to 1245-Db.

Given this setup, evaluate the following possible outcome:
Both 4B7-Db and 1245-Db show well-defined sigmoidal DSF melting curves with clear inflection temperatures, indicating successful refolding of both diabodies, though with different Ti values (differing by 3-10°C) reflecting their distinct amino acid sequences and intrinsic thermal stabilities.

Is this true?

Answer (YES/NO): NO